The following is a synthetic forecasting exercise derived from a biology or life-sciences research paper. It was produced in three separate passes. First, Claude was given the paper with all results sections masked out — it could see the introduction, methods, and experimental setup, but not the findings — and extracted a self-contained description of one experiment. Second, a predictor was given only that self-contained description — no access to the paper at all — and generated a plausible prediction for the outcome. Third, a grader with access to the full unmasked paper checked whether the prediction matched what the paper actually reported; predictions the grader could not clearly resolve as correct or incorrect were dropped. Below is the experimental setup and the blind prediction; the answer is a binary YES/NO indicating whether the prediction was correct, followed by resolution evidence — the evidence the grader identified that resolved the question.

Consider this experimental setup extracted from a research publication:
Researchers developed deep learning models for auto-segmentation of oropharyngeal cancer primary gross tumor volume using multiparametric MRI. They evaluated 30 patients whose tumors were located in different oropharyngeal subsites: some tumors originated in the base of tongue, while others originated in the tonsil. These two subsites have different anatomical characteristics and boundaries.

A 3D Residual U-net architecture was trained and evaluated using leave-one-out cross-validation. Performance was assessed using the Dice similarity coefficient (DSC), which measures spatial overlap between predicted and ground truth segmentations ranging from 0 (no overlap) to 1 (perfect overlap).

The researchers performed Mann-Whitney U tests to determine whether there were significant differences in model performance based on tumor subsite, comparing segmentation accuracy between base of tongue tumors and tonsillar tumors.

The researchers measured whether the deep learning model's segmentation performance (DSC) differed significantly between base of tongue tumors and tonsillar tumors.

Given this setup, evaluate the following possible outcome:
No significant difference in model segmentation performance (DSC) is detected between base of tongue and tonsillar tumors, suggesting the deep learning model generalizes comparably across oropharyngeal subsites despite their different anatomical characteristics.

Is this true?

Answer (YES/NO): YES